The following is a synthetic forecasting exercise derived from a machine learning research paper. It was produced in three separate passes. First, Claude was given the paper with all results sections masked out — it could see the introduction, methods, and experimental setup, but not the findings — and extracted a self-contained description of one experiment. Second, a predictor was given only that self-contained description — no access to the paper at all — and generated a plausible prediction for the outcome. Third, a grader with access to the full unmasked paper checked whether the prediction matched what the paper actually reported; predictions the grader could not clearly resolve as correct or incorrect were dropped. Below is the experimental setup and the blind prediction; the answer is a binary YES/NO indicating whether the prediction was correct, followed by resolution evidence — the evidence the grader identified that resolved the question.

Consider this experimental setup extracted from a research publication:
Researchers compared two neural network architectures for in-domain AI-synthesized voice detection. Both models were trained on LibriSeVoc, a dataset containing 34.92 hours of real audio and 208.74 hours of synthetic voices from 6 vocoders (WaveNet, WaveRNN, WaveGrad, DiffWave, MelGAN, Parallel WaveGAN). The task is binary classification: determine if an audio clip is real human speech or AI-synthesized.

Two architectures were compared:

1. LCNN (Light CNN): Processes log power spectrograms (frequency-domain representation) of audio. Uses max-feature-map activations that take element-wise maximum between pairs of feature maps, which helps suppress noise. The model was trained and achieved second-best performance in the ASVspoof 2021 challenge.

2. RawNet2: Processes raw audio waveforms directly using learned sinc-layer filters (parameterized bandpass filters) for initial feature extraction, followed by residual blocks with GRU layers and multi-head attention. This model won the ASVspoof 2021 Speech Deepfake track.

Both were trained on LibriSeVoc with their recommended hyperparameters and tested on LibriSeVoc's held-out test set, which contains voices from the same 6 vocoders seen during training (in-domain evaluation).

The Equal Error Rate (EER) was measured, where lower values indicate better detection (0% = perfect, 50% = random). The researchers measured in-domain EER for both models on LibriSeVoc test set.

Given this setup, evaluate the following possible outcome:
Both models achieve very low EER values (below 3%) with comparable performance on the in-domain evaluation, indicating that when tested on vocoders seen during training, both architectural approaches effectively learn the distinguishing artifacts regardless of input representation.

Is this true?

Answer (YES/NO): NO